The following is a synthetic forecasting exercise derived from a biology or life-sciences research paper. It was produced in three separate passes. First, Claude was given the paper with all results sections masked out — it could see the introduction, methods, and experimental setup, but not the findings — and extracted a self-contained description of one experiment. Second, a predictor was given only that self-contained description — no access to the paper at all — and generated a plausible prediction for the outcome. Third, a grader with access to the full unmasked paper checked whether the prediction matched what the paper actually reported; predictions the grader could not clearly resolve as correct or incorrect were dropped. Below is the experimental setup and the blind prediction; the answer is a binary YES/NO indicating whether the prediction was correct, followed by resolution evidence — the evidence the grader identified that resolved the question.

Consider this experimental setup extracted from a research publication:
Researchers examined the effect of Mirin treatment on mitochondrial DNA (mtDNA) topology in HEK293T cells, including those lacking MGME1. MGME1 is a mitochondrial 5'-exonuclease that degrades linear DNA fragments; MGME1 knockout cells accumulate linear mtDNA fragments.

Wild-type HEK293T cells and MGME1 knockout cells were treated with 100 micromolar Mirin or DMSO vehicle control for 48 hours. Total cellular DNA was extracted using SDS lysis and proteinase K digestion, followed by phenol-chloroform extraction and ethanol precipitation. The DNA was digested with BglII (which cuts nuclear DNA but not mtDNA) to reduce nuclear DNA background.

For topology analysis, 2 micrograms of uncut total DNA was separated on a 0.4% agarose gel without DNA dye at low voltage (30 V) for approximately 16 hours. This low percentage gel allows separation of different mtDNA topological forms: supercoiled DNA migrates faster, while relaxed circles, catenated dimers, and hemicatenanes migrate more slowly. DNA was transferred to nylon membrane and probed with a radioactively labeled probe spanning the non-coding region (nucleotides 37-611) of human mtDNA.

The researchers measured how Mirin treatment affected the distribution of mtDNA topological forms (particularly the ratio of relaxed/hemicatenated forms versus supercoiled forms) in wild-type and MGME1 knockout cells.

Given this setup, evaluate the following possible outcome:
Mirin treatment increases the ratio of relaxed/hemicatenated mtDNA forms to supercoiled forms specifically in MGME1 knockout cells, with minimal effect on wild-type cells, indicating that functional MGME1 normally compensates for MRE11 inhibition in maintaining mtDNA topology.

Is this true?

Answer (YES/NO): NO